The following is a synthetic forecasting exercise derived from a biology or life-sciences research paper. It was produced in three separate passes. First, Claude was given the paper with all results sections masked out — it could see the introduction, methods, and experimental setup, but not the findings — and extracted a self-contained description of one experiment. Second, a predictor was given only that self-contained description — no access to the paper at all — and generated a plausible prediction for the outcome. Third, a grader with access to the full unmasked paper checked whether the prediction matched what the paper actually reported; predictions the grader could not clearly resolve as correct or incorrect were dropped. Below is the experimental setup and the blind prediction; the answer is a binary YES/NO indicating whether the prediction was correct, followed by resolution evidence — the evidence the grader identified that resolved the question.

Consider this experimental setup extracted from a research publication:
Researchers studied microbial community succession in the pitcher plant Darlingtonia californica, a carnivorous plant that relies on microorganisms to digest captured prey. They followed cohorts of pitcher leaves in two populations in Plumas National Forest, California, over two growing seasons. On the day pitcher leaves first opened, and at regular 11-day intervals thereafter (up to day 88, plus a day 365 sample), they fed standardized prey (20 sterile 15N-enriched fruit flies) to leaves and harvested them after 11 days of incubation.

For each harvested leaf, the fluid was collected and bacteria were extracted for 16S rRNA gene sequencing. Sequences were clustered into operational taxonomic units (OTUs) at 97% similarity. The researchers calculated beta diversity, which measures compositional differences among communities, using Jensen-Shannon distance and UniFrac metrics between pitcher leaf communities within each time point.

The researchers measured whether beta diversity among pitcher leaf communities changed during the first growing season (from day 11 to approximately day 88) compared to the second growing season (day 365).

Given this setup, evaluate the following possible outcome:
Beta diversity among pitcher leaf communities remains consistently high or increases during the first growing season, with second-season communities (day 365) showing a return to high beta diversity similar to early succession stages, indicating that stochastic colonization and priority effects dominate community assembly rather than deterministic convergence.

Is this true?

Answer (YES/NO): NO